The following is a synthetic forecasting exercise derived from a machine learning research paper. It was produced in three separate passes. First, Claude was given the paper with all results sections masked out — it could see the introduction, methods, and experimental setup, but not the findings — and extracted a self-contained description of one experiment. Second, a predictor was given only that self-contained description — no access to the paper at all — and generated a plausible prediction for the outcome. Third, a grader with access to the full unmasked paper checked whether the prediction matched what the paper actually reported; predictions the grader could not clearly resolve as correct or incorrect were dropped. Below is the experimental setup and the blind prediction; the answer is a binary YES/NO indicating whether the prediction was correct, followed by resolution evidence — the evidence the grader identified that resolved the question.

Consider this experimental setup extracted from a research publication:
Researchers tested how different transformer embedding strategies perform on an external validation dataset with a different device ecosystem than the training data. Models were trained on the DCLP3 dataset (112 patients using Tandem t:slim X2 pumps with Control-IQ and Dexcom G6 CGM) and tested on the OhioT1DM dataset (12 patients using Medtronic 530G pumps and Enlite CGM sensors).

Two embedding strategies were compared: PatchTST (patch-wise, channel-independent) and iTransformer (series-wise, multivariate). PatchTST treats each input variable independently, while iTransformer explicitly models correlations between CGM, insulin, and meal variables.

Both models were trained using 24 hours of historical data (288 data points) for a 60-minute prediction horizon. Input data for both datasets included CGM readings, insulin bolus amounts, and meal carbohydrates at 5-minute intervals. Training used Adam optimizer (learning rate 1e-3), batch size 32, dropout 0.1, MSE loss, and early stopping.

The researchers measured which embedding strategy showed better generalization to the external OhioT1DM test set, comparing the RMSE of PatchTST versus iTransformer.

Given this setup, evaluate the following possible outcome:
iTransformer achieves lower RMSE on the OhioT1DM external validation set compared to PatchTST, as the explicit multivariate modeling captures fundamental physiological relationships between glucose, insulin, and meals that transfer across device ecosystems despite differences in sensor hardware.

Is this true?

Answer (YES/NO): NO